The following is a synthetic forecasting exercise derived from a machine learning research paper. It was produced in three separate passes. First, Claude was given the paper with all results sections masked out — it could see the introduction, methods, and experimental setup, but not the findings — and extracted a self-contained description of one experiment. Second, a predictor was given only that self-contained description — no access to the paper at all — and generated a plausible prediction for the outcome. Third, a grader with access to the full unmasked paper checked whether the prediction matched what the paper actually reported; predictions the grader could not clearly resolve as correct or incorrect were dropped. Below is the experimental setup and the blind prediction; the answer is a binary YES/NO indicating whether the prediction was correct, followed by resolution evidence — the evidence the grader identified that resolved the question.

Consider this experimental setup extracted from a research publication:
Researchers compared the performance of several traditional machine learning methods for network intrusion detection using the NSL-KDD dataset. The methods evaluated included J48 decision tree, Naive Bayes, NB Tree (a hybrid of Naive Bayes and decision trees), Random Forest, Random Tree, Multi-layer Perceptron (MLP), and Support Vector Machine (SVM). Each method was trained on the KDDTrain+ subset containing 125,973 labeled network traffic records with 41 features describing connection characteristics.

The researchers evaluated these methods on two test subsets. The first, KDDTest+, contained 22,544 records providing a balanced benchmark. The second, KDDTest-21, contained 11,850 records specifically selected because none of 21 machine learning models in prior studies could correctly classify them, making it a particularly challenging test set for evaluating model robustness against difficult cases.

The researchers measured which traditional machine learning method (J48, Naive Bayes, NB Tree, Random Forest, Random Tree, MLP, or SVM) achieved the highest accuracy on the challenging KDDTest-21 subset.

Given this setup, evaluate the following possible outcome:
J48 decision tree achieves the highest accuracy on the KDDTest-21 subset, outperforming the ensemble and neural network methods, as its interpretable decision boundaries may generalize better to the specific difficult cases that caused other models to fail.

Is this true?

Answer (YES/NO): NO